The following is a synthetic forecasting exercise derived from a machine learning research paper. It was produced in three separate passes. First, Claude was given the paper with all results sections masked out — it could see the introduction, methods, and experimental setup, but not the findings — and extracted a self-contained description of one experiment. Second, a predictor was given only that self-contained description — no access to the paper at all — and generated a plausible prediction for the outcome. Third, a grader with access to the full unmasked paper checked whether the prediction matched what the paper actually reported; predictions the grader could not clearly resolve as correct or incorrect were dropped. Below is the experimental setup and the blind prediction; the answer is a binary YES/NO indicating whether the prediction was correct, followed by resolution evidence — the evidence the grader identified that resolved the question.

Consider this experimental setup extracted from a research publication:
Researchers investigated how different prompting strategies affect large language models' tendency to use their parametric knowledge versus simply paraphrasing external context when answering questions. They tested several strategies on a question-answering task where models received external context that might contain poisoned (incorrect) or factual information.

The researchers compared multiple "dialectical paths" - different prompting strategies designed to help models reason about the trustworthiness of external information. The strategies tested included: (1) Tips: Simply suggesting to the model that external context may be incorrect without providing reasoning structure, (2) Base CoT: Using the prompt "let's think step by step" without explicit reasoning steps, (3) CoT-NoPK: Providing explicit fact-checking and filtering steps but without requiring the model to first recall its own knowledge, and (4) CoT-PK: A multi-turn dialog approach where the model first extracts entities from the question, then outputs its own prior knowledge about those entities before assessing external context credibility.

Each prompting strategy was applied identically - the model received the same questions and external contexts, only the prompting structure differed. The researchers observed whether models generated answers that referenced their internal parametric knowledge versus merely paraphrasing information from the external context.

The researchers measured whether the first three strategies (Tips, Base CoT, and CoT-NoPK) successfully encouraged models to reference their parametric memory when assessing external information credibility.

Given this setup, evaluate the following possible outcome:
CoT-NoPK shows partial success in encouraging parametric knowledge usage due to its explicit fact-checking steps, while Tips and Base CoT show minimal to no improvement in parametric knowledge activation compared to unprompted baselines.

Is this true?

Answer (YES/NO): NO